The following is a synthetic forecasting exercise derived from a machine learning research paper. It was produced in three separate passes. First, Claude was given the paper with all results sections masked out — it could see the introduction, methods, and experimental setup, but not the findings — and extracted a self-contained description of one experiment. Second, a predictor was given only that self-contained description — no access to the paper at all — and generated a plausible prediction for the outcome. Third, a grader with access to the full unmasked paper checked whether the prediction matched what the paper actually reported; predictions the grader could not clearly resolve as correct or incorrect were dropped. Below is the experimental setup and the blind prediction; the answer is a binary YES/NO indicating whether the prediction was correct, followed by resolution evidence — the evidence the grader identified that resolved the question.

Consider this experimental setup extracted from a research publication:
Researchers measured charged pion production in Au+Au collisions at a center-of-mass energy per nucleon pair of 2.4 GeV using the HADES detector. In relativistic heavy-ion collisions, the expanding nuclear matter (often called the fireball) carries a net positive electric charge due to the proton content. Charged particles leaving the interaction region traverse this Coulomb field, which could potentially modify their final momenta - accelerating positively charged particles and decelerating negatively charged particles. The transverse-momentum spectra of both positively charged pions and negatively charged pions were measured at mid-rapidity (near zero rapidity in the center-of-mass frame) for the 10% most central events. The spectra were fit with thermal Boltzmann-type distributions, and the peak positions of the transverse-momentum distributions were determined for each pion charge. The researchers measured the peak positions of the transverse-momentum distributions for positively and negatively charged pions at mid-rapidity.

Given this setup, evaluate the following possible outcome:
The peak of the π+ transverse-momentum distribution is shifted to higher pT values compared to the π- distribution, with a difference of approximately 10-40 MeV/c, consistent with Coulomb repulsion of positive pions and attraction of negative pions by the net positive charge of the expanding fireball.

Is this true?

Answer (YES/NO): NO